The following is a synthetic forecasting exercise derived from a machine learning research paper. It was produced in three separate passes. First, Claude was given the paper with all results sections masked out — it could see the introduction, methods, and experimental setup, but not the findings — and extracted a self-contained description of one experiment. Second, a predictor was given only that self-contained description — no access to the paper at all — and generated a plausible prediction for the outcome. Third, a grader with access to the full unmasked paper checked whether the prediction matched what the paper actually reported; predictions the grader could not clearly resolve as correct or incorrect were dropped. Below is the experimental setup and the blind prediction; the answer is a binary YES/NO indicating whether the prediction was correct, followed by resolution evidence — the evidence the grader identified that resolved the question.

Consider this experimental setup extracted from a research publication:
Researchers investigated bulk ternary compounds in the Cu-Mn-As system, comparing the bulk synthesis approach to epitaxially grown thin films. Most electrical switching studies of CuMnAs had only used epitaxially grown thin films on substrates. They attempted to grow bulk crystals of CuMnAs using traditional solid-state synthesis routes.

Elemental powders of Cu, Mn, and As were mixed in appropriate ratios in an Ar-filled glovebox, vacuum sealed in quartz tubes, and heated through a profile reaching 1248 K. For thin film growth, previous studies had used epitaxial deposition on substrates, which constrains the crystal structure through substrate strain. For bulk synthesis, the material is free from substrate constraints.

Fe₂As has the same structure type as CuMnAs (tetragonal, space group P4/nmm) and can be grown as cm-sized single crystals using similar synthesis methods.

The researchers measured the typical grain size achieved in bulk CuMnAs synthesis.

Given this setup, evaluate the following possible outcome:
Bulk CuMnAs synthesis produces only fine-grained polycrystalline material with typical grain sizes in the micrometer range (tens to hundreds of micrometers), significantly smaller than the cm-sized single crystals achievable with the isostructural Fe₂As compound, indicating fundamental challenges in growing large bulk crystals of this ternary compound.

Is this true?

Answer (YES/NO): YES